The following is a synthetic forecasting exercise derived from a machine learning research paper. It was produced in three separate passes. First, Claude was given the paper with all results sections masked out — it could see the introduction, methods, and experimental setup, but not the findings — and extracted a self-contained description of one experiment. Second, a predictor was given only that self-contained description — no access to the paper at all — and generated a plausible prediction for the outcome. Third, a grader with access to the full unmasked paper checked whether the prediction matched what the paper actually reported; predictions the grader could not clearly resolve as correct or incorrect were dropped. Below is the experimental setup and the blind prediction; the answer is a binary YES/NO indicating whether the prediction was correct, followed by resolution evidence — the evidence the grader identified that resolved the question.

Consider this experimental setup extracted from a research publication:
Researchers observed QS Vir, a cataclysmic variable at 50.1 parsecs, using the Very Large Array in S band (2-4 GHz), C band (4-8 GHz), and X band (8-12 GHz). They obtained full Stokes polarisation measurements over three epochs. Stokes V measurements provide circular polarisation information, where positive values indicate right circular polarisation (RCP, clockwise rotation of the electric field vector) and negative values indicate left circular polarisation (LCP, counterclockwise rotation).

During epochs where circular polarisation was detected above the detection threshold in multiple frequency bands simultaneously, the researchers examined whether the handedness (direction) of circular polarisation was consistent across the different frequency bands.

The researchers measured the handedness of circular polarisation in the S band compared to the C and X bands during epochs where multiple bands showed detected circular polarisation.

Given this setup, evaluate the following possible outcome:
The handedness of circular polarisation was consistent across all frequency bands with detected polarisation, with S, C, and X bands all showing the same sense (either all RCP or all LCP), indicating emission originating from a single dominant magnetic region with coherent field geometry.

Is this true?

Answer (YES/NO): NO